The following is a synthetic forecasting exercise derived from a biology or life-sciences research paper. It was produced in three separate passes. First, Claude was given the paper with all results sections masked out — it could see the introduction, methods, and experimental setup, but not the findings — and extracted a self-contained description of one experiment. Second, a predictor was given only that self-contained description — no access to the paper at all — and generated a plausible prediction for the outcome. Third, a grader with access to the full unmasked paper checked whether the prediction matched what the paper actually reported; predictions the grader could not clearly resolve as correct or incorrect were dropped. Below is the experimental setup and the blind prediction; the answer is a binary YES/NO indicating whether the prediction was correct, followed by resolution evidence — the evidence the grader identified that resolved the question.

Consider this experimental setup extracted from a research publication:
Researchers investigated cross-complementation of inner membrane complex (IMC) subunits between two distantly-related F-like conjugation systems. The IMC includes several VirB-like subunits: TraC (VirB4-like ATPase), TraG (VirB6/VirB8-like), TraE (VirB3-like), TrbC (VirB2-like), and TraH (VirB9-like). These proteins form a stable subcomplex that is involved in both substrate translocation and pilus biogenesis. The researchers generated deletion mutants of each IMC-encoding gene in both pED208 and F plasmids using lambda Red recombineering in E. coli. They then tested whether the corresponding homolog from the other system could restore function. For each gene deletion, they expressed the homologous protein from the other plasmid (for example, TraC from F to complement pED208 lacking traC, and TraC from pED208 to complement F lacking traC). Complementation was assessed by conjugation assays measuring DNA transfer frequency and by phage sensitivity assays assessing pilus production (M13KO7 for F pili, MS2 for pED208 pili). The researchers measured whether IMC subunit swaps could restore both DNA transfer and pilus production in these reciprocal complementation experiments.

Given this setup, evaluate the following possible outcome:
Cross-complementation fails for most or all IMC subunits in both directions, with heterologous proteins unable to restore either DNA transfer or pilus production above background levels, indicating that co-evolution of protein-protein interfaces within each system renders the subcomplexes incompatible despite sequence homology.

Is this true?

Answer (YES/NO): YES